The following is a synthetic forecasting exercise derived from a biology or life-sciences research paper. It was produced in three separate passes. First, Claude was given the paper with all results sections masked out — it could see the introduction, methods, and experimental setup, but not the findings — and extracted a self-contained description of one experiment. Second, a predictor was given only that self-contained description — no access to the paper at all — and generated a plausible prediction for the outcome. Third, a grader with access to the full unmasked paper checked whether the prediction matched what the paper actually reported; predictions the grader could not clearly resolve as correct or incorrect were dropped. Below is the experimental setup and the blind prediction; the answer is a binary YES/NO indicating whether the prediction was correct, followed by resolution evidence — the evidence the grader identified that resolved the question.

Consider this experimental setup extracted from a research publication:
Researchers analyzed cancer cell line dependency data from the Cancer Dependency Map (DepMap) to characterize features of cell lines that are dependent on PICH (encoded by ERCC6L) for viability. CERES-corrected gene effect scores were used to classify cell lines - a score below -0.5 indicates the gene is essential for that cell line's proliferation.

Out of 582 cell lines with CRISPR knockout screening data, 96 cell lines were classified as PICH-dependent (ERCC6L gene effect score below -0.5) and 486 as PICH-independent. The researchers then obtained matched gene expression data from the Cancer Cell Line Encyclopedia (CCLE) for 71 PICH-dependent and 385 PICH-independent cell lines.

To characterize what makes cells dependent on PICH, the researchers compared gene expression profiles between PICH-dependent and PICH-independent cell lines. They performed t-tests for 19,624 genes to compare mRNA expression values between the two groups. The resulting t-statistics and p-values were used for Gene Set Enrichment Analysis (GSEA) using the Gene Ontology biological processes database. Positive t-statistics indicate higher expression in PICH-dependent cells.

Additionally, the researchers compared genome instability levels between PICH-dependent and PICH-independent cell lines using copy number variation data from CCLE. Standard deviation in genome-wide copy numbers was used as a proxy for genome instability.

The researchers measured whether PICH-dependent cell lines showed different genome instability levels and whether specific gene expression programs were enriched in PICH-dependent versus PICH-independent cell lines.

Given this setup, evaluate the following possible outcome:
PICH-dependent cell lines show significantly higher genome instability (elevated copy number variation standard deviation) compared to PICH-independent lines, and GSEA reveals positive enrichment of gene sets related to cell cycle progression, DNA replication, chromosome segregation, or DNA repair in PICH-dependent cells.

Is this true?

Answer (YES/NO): NO